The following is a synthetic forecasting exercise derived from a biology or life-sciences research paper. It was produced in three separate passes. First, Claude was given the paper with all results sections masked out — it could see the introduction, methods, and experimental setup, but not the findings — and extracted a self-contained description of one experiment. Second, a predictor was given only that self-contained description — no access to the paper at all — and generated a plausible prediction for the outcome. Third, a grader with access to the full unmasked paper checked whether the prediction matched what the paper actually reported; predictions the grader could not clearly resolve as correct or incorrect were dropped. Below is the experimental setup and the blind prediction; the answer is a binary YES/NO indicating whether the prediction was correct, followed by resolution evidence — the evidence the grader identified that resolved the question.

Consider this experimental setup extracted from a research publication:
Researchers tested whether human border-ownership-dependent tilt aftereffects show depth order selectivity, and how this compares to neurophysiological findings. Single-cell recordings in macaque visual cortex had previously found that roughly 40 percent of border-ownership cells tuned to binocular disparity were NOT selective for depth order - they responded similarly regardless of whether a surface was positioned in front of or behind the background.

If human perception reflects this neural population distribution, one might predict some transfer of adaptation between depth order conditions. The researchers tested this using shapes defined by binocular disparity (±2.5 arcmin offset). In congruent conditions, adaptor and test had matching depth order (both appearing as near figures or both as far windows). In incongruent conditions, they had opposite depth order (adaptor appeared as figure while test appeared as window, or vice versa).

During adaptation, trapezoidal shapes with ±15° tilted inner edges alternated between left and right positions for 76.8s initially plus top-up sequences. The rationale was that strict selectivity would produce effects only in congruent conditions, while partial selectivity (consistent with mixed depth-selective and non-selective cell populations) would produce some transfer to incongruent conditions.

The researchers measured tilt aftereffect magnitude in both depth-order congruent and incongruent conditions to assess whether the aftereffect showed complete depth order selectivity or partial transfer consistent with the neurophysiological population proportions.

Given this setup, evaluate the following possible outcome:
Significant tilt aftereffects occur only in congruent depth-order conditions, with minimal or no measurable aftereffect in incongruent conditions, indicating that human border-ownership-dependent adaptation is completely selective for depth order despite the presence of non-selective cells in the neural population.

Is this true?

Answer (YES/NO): YES